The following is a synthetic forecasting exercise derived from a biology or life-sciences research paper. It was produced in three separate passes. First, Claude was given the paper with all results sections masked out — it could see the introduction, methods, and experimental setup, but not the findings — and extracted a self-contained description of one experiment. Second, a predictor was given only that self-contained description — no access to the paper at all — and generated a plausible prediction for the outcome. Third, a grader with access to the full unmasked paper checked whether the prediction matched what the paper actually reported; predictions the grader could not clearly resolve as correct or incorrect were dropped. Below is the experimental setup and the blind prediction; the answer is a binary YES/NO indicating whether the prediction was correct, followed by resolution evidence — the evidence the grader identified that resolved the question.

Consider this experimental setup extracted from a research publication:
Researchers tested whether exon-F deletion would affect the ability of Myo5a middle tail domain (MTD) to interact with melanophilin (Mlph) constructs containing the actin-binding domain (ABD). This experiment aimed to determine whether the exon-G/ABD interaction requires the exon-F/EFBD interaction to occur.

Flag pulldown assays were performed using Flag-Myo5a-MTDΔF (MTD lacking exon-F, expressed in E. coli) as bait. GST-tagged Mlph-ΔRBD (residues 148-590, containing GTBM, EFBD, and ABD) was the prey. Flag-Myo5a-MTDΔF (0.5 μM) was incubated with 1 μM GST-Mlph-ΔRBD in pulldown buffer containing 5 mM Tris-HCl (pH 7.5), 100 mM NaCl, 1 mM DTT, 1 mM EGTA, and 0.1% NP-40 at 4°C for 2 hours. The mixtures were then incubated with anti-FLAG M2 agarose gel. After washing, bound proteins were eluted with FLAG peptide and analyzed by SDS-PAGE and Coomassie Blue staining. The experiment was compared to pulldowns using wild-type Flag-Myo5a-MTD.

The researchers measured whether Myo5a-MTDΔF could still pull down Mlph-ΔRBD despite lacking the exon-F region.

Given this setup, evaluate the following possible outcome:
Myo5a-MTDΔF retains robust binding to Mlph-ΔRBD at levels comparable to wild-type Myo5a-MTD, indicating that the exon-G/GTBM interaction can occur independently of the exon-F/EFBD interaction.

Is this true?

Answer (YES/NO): NO